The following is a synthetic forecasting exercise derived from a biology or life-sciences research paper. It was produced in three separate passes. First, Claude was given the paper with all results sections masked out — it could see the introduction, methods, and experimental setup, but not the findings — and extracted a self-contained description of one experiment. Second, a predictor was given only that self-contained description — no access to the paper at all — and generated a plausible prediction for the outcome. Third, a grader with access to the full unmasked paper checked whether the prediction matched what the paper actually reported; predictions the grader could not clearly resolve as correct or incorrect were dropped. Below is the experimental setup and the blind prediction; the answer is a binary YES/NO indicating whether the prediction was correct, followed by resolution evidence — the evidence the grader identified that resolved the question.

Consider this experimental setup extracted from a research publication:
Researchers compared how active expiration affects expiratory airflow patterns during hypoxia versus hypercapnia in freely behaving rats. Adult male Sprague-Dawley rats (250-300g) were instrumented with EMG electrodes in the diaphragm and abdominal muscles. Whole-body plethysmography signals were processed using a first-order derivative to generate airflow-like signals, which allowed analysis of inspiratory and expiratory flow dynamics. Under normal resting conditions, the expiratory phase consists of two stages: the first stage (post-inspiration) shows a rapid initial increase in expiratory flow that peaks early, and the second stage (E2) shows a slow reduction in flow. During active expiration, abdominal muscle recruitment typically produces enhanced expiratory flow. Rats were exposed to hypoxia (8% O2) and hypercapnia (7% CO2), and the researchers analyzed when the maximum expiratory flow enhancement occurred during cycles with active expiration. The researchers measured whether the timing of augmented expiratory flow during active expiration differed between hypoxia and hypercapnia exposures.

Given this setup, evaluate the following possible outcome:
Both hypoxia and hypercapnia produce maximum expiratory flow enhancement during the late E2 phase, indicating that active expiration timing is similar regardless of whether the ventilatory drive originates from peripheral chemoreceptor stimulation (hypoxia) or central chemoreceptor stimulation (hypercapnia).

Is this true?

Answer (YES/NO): NO